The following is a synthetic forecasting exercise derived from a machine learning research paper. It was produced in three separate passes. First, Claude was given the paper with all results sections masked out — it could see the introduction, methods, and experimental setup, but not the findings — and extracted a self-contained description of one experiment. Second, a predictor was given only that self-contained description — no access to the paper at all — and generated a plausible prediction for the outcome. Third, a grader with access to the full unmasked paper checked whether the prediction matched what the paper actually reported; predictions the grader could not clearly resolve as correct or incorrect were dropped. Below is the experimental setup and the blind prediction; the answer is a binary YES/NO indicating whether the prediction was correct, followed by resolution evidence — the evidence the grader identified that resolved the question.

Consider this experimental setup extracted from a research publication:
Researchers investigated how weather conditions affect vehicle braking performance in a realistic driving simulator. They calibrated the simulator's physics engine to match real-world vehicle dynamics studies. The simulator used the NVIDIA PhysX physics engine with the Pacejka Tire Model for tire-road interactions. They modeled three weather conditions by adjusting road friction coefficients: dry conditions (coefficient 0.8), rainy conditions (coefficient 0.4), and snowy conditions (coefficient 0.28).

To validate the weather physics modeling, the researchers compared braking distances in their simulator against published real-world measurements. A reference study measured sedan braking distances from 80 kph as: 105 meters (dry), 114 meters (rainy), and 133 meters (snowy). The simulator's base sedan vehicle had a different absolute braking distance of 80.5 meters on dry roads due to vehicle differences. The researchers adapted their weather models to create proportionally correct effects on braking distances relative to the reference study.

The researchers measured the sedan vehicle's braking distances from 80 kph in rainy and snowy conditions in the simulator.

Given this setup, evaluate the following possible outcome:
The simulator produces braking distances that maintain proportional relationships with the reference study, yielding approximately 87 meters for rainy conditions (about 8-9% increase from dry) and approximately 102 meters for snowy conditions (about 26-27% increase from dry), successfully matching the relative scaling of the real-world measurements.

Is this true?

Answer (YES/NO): NO